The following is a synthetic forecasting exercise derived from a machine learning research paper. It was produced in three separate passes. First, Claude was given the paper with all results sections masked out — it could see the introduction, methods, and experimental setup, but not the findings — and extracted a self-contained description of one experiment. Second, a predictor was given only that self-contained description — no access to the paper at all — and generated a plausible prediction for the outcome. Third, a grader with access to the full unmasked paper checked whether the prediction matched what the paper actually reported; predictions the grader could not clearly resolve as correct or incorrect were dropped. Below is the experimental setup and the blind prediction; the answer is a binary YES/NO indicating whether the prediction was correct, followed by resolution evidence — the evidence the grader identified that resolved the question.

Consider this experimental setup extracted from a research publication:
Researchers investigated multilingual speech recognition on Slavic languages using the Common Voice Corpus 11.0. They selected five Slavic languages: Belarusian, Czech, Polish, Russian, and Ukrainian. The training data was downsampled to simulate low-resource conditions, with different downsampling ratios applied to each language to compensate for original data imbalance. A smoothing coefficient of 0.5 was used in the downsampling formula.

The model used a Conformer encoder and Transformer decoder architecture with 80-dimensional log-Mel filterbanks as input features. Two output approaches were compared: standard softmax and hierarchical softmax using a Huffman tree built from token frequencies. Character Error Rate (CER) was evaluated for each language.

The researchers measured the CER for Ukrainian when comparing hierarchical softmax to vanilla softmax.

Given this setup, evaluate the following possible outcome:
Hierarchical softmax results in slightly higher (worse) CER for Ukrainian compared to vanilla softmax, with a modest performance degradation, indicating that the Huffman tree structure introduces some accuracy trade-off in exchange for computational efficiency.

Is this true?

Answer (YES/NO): YES